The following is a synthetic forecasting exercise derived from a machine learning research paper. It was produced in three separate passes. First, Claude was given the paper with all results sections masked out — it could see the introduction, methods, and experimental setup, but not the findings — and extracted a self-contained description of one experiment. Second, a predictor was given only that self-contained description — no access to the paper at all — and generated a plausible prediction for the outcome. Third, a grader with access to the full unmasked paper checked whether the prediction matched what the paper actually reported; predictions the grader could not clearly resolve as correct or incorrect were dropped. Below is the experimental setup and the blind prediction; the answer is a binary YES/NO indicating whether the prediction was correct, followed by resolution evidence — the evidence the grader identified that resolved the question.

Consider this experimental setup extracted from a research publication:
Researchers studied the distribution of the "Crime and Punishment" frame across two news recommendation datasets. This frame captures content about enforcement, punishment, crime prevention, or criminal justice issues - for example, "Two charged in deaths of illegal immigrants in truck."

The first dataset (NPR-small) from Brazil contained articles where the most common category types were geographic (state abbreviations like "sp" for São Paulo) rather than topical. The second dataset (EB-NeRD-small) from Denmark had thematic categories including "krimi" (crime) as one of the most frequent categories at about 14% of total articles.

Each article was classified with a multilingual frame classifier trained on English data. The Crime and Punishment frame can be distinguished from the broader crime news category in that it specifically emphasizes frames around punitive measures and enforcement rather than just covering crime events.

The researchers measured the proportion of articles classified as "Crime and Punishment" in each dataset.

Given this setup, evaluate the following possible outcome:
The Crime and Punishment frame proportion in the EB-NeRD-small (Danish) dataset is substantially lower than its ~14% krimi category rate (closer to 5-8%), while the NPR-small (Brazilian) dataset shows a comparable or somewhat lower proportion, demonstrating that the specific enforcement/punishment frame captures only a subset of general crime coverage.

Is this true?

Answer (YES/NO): NO